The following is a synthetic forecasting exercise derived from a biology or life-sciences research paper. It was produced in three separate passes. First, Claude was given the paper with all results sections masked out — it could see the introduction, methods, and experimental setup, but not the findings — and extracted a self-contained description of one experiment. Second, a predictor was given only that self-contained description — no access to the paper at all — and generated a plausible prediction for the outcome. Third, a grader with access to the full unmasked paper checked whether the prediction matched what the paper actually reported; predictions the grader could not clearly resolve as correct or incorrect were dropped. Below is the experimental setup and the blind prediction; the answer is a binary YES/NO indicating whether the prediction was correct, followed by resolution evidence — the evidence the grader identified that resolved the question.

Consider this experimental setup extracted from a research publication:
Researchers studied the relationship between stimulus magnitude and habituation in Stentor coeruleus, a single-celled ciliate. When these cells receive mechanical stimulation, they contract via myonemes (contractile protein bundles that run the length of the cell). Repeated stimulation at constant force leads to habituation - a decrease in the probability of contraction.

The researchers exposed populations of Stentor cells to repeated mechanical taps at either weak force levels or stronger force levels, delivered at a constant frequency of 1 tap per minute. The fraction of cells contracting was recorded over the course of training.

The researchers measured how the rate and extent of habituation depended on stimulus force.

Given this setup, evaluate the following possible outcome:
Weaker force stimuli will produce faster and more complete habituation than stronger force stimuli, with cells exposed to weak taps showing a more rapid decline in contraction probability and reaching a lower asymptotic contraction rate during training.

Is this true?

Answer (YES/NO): YES